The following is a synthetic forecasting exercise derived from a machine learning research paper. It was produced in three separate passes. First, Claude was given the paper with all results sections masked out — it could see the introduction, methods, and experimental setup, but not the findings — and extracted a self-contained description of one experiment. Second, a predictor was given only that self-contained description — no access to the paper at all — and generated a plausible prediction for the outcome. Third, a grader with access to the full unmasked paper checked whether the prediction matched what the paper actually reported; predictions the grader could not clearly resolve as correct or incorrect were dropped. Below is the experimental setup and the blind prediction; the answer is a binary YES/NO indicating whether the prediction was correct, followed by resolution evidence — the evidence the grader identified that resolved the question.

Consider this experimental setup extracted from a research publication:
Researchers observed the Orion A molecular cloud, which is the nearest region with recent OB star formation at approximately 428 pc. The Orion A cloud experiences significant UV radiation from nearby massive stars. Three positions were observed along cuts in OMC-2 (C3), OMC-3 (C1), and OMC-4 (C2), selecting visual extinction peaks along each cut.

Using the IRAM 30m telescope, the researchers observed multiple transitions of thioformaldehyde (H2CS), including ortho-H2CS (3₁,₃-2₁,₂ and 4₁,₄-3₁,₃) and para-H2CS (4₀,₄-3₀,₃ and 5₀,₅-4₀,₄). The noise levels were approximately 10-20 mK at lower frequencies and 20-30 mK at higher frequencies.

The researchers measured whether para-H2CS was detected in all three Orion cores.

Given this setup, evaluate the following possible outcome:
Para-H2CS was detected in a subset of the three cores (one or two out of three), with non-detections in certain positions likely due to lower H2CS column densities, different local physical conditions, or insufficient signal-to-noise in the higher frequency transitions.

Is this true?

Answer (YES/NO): NO